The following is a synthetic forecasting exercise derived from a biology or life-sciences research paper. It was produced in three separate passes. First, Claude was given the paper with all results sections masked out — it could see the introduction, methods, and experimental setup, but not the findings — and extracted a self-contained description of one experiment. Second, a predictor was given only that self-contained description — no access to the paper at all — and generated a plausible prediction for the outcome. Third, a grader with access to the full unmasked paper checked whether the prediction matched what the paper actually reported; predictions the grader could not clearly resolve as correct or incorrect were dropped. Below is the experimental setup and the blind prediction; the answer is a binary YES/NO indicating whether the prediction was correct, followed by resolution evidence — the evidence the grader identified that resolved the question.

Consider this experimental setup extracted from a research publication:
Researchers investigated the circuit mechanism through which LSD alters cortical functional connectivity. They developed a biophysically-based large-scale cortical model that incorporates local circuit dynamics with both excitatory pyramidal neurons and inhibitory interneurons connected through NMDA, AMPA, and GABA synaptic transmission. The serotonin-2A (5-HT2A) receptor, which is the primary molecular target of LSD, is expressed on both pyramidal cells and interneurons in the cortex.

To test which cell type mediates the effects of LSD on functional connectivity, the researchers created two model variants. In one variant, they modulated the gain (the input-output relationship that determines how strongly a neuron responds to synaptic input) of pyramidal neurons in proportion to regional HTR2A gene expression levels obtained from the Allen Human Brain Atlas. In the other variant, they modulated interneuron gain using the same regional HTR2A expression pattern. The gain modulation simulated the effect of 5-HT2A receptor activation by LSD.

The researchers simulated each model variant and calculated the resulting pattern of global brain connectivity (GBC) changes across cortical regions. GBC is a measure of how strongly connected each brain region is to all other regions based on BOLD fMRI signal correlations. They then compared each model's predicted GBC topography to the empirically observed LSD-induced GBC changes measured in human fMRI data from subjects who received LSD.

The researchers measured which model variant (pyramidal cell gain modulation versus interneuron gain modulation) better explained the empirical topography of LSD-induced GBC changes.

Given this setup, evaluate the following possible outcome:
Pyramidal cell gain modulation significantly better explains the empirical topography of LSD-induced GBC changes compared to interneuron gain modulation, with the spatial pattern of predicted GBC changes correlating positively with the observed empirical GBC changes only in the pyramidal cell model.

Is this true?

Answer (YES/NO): NO